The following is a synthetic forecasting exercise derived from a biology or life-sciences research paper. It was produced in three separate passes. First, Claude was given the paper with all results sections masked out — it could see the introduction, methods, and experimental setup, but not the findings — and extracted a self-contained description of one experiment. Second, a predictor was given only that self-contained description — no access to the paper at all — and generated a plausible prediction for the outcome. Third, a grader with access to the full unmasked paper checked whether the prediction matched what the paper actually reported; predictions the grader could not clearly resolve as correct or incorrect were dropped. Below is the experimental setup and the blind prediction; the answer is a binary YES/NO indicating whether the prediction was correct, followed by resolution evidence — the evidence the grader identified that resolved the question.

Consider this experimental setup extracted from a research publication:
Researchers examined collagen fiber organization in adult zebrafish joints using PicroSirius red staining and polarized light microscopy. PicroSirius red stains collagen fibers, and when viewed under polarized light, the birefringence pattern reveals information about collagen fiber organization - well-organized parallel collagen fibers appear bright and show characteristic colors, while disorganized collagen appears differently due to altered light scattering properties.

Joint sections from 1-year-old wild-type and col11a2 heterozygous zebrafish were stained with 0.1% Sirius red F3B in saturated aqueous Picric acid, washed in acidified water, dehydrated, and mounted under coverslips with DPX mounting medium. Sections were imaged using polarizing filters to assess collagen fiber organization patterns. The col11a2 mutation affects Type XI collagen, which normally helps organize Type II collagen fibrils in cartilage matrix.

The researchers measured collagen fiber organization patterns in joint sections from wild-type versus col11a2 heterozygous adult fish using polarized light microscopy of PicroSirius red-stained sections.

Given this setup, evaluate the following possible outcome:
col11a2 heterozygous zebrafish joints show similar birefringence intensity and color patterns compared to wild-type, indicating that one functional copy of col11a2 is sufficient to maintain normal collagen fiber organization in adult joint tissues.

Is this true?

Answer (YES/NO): NO